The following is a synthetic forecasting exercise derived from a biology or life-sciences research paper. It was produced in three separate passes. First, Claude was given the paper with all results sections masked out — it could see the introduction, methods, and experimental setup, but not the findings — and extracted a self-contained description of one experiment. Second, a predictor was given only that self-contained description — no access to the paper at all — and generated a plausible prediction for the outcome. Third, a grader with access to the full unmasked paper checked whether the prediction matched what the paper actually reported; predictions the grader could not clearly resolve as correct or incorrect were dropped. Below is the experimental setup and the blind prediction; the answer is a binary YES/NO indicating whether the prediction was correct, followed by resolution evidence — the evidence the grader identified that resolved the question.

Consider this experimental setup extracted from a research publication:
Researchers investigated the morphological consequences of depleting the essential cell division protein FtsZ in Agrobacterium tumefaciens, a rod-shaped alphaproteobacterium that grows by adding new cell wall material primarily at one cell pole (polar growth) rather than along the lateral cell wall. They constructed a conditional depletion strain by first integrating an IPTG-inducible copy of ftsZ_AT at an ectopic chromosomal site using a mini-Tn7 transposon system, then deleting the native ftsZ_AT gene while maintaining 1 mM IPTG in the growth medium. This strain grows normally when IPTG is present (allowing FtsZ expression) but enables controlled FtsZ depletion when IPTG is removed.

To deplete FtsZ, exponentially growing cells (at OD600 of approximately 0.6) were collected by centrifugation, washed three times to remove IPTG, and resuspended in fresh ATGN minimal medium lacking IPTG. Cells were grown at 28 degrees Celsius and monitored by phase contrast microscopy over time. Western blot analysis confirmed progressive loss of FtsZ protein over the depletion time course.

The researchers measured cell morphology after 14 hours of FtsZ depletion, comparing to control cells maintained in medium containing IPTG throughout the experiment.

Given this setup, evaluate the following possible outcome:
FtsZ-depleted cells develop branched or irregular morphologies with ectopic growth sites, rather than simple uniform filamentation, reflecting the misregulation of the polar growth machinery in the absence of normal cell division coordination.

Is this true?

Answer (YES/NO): YES